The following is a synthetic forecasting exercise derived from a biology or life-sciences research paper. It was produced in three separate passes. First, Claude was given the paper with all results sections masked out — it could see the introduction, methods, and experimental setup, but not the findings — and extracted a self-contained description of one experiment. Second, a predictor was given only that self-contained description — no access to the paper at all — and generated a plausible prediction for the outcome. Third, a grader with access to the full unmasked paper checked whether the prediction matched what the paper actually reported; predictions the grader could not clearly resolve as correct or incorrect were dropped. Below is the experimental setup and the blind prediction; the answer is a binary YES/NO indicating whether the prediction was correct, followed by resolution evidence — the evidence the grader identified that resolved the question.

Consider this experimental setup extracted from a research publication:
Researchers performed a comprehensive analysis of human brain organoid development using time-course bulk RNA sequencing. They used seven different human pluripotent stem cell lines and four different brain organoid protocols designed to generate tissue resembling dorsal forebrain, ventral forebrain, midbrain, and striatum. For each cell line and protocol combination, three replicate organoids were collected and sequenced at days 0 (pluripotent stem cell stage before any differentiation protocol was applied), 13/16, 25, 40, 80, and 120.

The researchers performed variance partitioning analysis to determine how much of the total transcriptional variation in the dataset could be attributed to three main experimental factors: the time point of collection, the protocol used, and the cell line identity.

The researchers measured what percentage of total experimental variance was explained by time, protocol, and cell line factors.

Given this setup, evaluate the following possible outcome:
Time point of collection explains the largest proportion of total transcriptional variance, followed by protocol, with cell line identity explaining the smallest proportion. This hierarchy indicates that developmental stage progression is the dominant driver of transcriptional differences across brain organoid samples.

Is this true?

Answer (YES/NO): YES